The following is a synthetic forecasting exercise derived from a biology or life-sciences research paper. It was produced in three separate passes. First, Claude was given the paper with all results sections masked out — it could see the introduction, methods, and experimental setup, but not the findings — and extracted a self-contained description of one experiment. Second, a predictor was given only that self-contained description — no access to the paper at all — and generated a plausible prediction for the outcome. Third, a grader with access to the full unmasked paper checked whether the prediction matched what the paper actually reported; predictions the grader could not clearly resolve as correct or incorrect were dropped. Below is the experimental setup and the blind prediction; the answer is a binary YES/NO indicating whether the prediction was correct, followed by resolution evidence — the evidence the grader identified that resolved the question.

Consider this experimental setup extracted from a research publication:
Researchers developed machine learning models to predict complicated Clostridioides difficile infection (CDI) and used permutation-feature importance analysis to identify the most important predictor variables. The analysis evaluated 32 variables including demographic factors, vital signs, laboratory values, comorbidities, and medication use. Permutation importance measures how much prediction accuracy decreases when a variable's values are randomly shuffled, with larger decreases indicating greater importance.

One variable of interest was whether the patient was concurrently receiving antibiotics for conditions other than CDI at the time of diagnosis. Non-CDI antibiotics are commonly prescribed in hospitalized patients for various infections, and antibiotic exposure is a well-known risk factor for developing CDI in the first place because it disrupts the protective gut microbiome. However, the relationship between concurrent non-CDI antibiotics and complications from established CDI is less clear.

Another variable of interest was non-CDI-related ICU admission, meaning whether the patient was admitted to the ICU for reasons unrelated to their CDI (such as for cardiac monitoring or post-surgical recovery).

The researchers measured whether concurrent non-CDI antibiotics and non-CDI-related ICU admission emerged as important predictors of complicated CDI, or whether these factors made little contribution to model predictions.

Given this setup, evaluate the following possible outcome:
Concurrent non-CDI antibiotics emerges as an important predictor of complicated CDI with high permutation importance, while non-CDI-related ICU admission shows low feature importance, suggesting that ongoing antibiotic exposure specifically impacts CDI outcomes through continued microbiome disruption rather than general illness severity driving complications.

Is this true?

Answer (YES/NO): NO